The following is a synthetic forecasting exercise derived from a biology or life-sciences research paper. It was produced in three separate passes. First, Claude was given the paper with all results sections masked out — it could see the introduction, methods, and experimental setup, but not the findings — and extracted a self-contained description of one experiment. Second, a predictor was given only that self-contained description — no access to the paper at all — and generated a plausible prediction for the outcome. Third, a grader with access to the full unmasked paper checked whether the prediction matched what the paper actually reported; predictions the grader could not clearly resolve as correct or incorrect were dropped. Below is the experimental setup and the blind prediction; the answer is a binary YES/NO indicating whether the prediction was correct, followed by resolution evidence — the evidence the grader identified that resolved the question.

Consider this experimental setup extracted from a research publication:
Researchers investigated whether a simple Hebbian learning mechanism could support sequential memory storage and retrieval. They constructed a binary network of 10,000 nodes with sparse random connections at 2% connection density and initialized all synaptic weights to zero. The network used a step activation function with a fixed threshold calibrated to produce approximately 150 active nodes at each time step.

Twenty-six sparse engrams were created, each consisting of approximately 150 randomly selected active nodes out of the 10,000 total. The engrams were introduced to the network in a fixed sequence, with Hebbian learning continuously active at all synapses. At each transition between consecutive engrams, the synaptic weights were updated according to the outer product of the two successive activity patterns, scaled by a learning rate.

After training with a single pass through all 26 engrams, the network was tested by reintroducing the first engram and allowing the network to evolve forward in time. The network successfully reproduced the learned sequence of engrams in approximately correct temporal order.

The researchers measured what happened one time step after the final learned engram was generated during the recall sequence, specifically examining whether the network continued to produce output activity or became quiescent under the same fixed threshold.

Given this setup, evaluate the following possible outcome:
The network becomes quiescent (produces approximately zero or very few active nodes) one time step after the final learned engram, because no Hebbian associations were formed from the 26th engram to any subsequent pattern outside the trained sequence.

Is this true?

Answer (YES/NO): YES